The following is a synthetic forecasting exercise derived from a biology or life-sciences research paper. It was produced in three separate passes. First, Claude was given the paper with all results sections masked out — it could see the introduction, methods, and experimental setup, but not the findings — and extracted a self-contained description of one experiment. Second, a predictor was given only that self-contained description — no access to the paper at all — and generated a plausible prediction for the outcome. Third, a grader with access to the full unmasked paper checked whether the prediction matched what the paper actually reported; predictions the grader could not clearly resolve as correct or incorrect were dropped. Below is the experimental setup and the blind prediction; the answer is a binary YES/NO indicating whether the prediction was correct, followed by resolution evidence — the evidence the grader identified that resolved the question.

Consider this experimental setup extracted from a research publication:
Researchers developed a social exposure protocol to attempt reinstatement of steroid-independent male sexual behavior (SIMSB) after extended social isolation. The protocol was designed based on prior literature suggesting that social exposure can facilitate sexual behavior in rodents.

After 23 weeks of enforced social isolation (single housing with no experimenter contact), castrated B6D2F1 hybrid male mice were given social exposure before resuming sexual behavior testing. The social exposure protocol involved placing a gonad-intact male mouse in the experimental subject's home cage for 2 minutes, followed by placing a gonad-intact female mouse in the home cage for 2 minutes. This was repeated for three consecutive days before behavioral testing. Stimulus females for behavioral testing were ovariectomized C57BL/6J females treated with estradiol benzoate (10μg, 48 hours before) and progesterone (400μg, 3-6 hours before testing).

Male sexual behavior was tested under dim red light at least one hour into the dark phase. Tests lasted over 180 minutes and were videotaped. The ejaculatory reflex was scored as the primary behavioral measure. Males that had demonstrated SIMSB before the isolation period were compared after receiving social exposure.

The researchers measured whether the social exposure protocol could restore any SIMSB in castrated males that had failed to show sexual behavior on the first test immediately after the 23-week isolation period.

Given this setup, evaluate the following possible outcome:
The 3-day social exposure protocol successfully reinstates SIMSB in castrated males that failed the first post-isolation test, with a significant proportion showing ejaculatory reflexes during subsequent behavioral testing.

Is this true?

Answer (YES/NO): YES